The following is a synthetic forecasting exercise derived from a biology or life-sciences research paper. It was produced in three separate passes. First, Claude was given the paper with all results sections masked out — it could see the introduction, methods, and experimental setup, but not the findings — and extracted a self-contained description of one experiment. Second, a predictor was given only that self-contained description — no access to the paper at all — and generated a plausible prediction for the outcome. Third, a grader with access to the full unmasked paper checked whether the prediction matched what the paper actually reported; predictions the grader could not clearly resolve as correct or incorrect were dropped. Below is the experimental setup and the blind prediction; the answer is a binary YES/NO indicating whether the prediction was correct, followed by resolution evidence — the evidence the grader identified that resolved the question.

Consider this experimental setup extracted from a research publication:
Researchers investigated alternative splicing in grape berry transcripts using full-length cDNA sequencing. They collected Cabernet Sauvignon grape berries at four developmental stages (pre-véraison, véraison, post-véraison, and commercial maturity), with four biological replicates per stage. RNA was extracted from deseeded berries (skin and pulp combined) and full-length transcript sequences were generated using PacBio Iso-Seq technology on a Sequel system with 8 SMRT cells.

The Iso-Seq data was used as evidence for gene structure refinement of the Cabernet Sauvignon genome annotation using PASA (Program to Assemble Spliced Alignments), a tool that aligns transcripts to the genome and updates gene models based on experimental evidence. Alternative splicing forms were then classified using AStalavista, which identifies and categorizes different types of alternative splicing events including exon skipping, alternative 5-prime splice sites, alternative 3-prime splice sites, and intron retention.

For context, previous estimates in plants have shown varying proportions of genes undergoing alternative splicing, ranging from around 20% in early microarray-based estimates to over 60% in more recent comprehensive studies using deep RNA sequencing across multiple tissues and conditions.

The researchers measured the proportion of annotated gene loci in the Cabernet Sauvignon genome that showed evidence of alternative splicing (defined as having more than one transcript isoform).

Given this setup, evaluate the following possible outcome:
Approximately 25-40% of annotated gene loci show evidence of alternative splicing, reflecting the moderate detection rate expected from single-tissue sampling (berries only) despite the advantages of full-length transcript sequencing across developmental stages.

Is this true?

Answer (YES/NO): YES